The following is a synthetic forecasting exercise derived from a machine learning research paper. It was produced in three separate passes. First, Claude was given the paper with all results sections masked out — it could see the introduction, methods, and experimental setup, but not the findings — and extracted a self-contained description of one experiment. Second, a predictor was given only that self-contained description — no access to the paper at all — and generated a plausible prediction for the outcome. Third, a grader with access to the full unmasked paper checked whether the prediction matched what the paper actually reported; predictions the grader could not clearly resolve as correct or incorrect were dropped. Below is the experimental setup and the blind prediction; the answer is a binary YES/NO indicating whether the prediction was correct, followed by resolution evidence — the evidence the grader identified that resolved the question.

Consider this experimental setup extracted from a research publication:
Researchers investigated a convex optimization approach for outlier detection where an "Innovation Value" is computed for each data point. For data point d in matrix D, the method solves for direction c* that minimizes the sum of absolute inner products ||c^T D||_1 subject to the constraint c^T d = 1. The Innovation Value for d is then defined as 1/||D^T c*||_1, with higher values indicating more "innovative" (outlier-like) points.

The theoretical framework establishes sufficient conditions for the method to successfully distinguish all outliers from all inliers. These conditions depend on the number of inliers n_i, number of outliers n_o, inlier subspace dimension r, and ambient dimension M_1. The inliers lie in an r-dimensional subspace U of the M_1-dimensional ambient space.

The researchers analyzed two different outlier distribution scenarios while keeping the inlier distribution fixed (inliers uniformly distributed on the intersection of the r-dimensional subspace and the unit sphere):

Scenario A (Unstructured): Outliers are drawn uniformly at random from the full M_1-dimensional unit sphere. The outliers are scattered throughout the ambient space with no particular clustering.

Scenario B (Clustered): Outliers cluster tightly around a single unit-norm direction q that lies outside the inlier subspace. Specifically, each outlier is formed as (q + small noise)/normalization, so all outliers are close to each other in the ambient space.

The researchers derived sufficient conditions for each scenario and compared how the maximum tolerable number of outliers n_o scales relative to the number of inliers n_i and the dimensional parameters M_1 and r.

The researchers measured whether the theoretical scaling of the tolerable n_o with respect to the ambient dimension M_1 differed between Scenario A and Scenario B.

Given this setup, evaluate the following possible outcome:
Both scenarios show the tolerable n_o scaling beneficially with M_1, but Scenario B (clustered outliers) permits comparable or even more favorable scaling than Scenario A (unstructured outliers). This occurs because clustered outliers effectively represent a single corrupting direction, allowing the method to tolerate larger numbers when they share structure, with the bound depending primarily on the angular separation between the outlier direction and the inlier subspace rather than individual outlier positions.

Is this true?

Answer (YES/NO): NO